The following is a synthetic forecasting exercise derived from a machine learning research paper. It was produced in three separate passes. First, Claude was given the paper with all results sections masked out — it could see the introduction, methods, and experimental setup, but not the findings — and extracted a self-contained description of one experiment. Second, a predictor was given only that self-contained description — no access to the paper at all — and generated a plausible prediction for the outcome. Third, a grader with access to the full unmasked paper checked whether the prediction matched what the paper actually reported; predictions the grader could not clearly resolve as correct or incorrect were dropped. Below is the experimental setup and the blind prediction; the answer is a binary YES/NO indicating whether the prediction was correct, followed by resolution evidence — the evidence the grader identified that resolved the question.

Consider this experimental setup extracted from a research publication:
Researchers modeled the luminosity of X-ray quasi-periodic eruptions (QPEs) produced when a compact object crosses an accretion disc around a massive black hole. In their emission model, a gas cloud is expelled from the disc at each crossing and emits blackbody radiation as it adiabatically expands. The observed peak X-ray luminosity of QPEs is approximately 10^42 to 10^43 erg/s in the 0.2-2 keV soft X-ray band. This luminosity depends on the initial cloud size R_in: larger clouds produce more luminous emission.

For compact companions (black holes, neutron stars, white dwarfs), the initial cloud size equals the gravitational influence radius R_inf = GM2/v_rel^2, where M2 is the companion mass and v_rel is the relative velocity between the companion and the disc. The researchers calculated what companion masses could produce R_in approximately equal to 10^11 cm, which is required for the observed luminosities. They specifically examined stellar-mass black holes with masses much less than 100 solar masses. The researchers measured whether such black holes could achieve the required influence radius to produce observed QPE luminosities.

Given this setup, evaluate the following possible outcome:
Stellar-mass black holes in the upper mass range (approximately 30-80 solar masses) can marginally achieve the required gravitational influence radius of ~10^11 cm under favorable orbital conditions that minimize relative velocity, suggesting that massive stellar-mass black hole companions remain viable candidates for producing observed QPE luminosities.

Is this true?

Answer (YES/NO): NO